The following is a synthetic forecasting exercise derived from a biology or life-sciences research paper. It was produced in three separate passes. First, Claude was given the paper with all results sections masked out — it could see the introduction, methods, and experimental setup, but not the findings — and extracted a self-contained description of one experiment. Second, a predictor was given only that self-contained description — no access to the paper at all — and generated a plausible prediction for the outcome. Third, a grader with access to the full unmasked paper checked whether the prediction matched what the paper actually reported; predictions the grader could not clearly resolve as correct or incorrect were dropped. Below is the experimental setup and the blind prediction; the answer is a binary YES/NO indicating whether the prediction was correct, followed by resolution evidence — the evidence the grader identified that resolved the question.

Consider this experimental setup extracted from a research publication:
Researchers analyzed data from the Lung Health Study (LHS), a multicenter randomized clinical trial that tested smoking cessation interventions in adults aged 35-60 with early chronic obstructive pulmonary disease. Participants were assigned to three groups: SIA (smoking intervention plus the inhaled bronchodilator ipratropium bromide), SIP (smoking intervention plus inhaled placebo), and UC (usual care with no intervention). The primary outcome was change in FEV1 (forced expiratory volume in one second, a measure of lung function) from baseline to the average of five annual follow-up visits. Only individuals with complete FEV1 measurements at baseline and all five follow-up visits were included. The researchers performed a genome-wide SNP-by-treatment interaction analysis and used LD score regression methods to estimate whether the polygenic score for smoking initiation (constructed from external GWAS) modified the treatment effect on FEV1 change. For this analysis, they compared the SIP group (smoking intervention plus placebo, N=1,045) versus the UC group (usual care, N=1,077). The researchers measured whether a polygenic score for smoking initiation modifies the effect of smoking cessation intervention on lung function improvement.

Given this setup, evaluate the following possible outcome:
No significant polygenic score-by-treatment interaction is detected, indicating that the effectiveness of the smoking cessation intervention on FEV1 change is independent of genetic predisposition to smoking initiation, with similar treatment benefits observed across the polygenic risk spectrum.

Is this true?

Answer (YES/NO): YES